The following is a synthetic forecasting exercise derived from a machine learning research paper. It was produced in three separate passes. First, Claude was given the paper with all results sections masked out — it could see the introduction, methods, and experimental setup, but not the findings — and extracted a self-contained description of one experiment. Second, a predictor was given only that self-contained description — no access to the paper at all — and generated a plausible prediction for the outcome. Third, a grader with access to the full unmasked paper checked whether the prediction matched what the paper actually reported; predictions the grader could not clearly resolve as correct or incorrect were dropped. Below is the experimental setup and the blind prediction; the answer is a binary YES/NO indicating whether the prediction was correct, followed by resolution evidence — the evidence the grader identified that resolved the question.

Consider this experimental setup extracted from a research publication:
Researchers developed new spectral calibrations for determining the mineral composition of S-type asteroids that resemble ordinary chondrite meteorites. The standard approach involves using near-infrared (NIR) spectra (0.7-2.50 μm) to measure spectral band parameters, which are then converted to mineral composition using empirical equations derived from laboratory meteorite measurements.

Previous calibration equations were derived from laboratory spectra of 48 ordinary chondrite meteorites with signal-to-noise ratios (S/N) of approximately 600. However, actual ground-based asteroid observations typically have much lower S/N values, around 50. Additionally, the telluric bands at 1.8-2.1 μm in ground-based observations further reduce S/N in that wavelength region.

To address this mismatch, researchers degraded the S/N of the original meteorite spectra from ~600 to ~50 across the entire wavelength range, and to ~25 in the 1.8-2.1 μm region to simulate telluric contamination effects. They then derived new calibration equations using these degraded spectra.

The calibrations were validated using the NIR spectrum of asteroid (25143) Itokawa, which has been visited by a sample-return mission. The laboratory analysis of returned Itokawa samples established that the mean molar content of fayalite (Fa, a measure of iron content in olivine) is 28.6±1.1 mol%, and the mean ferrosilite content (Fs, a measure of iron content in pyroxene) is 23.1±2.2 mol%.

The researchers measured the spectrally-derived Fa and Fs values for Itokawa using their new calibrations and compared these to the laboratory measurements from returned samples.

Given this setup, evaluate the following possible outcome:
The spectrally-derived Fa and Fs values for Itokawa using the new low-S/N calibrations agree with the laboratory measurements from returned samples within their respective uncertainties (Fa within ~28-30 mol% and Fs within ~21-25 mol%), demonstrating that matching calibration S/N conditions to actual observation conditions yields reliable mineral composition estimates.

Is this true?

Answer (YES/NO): YES